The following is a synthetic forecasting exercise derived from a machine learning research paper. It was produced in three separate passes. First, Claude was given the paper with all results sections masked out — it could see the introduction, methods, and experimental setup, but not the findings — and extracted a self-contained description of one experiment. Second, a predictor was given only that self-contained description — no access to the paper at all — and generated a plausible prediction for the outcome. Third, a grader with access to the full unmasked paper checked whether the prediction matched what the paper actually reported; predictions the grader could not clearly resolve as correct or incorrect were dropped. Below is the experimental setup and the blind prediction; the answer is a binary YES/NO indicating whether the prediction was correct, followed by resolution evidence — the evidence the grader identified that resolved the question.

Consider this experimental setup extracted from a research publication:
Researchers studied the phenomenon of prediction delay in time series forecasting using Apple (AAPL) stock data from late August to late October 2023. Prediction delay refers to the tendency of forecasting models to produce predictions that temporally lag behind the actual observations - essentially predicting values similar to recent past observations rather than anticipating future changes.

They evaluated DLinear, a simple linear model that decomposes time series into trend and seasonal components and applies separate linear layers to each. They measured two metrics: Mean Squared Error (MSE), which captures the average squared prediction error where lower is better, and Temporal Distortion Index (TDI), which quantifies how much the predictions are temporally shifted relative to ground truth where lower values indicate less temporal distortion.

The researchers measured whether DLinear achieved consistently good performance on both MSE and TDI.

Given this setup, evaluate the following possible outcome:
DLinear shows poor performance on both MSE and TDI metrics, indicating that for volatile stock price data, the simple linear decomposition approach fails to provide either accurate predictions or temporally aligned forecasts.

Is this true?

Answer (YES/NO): NO